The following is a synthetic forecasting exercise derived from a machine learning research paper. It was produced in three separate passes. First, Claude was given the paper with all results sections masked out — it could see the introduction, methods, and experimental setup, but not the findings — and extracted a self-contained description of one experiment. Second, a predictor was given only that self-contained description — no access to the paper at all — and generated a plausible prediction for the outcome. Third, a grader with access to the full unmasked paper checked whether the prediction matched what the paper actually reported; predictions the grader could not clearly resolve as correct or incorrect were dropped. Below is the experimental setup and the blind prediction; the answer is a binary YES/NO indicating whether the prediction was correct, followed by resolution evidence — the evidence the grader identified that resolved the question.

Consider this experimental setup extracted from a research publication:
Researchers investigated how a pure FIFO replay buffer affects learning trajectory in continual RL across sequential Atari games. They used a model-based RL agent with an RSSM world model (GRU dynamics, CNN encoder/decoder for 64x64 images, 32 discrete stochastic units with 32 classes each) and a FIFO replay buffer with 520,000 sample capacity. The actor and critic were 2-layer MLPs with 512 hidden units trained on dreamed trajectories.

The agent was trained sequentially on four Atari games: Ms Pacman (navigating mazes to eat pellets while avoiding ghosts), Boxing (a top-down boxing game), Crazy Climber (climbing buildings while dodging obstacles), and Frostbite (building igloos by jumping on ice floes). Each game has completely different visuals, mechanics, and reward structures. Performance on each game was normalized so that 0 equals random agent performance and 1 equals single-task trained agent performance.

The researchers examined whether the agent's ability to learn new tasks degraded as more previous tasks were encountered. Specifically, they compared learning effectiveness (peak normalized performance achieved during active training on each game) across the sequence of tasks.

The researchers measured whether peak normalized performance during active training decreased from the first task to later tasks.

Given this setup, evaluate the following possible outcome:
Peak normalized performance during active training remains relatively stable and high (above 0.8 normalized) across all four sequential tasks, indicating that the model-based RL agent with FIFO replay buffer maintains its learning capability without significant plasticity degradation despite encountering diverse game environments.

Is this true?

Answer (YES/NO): NO